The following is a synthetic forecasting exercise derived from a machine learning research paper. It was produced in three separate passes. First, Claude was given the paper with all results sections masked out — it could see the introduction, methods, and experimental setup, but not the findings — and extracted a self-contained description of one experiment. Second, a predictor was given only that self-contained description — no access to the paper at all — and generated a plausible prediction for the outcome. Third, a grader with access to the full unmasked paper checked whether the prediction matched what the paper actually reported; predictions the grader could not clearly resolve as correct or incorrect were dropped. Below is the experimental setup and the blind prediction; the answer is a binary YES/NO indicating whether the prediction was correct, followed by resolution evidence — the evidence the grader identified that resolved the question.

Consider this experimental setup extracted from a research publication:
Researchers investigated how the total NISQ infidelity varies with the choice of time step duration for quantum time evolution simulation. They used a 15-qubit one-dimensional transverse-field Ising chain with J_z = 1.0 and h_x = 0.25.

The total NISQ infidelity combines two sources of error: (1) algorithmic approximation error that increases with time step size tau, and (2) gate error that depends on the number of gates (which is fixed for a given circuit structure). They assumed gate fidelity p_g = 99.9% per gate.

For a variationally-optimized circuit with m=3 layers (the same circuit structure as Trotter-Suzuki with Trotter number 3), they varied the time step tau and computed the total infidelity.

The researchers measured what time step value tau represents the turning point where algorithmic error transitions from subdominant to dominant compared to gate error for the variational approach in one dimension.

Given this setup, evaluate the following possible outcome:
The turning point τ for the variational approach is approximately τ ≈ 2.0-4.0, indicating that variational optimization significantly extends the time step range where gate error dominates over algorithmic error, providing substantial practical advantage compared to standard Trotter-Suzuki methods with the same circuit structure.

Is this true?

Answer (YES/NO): YES